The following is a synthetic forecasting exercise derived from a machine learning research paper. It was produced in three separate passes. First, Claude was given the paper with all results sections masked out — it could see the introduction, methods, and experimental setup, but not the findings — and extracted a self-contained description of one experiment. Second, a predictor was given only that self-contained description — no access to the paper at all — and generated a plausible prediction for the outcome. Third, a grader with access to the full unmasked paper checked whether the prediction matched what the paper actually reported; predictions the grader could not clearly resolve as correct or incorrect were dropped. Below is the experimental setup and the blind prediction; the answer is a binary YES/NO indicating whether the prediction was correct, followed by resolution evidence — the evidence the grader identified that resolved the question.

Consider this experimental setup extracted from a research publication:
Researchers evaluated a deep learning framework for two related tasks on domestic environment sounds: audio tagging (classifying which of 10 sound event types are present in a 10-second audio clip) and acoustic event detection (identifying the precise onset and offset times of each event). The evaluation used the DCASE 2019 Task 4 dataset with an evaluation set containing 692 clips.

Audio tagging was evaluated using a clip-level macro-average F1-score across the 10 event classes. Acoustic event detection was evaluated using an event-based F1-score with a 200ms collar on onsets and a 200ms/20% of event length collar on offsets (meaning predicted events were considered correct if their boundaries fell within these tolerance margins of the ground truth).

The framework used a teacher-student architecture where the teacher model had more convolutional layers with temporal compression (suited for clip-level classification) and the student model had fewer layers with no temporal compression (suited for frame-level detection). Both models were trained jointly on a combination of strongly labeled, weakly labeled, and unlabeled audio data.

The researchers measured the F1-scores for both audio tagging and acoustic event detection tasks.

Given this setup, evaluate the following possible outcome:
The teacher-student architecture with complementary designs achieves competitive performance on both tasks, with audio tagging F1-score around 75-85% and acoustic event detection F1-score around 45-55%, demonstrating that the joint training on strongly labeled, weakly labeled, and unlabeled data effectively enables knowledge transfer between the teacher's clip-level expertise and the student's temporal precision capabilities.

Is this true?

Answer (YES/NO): YES